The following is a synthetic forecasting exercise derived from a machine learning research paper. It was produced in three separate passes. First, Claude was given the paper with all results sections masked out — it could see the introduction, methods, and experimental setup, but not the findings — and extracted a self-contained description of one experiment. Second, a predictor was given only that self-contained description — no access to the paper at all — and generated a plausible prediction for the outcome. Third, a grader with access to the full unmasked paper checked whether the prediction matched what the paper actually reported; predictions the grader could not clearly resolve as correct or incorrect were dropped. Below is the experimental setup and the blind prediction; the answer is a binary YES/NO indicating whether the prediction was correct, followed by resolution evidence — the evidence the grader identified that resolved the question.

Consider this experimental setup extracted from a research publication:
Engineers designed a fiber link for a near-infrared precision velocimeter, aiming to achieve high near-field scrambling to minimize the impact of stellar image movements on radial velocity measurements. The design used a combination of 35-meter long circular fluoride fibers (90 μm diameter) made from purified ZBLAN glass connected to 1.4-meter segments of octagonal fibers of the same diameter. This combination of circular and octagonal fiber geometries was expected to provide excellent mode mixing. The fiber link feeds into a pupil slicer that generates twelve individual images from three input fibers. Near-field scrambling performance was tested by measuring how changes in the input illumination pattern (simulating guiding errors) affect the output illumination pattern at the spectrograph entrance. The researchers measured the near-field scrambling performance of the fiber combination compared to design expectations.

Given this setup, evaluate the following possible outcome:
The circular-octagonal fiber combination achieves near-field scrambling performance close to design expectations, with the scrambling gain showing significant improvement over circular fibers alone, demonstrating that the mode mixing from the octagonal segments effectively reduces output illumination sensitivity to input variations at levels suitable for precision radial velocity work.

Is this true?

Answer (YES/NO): NO